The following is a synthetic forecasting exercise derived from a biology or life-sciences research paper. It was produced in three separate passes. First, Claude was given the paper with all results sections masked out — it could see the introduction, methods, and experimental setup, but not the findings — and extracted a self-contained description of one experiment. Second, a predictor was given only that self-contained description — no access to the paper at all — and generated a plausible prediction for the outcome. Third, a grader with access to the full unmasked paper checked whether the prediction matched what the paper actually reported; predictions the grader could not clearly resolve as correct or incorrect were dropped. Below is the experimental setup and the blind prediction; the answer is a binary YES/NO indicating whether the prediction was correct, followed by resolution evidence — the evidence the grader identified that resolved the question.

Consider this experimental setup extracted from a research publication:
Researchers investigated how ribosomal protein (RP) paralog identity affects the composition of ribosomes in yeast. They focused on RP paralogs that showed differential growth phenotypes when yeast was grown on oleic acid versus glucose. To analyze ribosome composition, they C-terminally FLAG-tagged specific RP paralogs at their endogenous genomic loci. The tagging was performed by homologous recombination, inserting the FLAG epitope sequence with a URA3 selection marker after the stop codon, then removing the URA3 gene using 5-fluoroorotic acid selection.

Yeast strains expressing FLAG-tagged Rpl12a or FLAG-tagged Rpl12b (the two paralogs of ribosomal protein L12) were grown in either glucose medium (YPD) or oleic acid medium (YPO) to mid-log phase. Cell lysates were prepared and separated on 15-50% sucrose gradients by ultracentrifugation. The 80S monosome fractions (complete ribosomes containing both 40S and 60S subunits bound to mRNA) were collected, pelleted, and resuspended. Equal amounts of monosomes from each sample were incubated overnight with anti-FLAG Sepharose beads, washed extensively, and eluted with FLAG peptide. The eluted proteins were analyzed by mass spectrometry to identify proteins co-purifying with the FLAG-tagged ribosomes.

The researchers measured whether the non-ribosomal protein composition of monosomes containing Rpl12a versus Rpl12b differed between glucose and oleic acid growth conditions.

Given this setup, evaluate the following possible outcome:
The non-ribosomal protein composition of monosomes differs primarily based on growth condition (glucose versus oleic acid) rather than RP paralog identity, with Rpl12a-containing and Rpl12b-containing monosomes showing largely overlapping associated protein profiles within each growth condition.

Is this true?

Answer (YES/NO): NO